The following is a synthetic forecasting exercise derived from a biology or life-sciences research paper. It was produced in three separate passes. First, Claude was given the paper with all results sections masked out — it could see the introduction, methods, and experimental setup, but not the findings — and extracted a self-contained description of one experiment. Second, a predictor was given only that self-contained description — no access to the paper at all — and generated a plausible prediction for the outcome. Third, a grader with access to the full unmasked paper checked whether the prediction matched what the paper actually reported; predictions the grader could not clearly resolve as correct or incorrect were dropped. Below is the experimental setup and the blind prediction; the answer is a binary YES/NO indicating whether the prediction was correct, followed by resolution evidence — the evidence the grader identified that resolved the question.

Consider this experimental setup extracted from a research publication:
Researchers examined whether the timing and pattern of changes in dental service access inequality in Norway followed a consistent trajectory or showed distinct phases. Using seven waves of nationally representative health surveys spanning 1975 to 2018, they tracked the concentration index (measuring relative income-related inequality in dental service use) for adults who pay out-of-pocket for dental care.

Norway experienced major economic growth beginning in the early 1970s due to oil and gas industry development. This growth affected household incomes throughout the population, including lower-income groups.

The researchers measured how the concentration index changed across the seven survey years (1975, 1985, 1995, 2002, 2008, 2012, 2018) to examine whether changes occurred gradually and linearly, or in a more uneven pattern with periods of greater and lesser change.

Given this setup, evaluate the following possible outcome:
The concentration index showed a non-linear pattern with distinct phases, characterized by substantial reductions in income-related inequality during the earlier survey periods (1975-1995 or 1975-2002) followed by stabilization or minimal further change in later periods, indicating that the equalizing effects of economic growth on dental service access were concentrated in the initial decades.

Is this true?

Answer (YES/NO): NO